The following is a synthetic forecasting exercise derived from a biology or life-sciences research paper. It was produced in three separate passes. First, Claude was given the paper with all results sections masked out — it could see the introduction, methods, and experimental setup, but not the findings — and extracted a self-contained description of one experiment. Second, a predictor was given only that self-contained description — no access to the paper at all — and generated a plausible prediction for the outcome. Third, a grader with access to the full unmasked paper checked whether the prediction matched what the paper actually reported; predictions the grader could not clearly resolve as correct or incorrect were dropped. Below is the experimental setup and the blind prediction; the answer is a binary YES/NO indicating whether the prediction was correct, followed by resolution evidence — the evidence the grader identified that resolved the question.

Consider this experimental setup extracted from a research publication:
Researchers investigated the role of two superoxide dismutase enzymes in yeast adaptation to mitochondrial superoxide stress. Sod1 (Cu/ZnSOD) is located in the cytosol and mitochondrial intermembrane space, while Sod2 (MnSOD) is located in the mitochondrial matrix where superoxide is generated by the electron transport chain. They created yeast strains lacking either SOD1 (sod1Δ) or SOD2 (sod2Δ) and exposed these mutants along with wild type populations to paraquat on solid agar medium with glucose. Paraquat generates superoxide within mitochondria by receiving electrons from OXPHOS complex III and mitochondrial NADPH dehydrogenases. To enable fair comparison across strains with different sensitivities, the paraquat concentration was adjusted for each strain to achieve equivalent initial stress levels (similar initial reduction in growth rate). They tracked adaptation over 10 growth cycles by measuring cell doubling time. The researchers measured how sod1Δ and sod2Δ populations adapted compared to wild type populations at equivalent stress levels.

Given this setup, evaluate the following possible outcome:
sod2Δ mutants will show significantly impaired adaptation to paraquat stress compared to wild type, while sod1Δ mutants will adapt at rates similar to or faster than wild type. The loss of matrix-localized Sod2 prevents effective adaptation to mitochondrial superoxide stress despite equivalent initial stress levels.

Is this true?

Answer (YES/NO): YES